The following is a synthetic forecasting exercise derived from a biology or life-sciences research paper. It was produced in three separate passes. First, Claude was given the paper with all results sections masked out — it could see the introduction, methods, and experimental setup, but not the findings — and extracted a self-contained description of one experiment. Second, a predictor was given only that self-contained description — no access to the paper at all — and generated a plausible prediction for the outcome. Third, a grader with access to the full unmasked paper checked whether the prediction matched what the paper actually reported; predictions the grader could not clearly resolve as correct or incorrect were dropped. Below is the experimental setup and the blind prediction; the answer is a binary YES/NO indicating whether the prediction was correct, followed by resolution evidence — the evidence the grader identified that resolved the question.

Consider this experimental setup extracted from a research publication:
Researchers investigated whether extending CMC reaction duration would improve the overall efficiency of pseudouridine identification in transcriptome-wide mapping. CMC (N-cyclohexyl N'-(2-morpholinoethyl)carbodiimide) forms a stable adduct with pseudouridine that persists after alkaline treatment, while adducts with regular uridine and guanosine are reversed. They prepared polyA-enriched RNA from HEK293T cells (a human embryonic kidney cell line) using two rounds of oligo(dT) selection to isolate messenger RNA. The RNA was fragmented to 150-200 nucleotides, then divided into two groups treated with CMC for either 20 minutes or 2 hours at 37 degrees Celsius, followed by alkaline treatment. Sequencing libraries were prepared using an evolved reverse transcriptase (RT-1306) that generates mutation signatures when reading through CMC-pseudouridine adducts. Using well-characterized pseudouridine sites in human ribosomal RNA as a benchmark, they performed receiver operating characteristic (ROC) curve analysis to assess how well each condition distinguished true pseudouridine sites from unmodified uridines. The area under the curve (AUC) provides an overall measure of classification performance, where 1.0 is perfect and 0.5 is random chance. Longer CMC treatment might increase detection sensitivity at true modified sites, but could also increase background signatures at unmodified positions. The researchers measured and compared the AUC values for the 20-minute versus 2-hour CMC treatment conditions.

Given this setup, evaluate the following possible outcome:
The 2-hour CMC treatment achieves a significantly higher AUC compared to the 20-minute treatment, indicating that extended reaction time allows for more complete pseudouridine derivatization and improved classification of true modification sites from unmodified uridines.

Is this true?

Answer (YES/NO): NO